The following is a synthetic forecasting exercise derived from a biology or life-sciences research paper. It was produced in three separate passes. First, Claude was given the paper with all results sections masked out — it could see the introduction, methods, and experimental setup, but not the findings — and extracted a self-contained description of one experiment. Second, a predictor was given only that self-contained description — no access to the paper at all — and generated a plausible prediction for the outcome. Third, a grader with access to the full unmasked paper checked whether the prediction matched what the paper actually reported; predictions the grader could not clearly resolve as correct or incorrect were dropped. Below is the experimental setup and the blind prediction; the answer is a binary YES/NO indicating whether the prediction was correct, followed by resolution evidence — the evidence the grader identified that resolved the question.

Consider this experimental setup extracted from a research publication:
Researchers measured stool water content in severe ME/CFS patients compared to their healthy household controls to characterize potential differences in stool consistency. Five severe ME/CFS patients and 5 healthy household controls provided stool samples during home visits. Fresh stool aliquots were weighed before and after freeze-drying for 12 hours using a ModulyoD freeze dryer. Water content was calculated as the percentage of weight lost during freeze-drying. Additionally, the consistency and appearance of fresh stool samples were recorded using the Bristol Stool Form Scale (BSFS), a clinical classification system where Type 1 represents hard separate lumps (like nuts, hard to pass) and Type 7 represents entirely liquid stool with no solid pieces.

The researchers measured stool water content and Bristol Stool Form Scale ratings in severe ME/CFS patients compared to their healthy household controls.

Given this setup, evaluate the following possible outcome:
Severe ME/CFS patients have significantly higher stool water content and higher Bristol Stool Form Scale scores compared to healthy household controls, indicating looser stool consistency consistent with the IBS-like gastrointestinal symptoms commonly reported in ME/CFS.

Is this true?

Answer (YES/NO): NO